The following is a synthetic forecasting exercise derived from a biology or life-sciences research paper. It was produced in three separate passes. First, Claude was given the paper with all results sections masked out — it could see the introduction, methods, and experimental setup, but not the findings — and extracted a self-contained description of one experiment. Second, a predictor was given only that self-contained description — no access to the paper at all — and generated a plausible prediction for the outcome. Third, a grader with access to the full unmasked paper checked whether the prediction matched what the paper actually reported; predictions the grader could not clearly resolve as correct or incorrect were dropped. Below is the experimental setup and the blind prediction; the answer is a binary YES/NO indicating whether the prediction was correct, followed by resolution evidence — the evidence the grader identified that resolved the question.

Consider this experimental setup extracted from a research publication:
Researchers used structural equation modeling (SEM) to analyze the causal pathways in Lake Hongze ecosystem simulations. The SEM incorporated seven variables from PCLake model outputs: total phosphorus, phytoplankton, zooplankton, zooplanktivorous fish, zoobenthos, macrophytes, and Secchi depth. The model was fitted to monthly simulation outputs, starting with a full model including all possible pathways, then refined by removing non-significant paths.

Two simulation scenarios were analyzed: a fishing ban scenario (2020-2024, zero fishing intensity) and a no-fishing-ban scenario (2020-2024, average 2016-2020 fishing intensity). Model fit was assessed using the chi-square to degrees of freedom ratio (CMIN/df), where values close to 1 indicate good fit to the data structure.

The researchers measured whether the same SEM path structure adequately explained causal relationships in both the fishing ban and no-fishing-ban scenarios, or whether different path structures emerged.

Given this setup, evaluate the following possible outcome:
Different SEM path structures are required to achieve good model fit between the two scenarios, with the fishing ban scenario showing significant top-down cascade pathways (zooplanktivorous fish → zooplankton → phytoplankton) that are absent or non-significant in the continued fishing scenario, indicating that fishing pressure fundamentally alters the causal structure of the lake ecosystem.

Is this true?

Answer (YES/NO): NO